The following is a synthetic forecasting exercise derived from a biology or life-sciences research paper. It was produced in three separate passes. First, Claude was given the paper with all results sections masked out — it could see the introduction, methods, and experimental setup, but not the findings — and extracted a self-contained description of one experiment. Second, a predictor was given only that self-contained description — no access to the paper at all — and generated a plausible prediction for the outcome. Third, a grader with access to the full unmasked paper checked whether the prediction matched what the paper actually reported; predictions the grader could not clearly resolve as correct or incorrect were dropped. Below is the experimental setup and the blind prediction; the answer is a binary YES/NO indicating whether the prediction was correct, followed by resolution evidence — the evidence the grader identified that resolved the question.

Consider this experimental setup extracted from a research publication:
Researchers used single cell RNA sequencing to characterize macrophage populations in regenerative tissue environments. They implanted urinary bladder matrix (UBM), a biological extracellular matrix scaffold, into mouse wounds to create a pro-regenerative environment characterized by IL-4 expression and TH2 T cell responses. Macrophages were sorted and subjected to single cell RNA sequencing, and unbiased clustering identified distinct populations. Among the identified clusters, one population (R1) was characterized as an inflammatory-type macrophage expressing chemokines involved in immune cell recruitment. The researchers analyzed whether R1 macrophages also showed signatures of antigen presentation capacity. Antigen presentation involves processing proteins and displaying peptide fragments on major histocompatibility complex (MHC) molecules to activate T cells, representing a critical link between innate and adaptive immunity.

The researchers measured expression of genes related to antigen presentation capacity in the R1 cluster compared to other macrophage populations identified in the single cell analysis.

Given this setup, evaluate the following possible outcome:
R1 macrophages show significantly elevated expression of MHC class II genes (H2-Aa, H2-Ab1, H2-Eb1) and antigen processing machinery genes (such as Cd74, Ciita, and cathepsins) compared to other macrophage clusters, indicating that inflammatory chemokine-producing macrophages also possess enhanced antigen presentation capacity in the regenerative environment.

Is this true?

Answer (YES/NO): YES